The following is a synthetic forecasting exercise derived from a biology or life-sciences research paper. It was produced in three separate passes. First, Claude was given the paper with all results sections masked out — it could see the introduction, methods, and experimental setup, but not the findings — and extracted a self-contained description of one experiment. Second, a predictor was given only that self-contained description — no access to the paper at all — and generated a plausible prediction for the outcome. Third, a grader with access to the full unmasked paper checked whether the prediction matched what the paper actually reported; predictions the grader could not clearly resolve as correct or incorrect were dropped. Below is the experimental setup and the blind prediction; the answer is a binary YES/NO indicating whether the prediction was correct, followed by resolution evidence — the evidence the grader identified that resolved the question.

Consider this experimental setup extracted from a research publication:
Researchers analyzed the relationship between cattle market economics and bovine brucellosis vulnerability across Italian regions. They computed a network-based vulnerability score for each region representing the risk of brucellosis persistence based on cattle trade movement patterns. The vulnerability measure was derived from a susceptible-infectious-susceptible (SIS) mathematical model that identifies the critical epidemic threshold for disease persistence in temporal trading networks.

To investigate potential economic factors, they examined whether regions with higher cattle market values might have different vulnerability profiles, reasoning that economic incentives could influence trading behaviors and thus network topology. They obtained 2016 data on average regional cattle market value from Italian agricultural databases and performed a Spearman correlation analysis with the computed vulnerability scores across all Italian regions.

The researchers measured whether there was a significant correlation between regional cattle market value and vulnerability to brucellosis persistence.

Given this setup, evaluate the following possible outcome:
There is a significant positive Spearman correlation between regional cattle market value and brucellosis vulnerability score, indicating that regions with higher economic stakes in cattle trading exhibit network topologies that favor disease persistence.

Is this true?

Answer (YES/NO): YES